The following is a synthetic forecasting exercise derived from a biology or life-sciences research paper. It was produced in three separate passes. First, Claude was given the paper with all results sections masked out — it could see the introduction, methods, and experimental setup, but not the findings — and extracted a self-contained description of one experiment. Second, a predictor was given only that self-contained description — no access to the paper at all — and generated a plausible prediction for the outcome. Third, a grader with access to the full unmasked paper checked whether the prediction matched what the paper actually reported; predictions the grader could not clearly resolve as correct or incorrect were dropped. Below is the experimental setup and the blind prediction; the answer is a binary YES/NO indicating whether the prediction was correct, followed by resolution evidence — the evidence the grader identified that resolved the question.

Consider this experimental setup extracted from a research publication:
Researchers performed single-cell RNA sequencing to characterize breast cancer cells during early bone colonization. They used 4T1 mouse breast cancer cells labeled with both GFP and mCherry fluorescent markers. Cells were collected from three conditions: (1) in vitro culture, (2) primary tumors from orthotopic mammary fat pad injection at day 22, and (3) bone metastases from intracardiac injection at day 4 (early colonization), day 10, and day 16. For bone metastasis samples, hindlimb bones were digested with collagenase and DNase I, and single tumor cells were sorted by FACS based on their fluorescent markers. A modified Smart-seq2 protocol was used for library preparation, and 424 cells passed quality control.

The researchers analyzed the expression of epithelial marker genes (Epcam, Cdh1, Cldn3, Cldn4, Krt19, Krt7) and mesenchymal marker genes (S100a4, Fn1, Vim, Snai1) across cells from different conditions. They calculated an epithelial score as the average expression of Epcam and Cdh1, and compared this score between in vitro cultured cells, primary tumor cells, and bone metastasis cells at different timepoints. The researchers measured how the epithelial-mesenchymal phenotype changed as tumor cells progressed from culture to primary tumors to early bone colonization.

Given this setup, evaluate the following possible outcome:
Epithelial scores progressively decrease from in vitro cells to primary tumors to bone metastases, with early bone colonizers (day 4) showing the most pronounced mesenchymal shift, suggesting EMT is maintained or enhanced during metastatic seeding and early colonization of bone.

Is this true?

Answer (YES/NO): NO